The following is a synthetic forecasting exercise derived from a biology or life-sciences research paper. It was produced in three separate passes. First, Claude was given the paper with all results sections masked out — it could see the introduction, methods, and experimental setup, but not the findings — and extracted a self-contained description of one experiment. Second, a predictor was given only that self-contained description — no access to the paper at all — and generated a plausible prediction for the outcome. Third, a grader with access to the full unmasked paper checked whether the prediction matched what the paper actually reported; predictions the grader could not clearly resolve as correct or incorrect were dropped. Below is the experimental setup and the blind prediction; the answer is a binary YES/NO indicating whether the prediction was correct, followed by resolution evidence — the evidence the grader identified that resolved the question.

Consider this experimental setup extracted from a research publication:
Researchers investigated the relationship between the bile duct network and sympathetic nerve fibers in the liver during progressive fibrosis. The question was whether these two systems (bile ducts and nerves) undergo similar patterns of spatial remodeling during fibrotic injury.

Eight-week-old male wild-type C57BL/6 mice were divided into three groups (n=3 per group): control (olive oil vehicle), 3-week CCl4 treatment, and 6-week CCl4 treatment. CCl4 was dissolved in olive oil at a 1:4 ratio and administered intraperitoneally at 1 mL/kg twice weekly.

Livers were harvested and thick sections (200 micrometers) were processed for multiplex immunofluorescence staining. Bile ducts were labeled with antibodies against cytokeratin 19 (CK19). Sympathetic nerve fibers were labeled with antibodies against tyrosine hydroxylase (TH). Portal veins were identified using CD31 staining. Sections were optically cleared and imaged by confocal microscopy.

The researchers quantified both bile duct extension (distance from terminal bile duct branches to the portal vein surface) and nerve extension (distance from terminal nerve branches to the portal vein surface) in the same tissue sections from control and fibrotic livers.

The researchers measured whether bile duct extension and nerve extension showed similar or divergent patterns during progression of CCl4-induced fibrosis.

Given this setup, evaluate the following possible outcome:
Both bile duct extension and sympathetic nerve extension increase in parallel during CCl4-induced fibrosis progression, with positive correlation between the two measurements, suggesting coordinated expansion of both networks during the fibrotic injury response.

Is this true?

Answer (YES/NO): YES